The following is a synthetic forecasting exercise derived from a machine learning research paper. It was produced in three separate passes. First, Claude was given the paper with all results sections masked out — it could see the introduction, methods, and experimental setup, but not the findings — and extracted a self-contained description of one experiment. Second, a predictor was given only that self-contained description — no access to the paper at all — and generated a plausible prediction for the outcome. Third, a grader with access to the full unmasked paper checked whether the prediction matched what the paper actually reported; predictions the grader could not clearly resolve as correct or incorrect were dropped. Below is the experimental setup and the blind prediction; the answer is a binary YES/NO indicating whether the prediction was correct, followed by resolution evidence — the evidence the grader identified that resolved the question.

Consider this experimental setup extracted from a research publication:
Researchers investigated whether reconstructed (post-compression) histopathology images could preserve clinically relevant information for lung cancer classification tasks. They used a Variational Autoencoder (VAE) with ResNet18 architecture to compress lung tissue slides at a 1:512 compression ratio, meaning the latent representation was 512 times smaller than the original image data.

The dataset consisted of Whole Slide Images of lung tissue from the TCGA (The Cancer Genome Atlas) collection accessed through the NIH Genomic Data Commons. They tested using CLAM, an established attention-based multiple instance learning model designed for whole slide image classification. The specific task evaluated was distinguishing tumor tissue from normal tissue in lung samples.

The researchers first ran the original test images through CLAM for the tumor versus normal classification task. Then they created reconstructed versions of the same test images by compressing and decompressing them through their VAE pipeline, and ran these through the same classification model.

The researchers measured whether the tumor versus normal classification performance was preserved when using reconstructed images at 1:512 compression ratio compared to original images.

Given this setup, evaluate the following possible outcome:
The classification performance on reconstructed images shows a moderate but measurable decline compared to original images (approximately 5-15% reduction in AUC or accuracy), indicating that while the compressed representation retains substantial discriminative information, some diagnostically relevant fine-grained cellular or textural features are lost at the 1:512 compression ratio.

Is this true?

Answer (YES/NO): NO